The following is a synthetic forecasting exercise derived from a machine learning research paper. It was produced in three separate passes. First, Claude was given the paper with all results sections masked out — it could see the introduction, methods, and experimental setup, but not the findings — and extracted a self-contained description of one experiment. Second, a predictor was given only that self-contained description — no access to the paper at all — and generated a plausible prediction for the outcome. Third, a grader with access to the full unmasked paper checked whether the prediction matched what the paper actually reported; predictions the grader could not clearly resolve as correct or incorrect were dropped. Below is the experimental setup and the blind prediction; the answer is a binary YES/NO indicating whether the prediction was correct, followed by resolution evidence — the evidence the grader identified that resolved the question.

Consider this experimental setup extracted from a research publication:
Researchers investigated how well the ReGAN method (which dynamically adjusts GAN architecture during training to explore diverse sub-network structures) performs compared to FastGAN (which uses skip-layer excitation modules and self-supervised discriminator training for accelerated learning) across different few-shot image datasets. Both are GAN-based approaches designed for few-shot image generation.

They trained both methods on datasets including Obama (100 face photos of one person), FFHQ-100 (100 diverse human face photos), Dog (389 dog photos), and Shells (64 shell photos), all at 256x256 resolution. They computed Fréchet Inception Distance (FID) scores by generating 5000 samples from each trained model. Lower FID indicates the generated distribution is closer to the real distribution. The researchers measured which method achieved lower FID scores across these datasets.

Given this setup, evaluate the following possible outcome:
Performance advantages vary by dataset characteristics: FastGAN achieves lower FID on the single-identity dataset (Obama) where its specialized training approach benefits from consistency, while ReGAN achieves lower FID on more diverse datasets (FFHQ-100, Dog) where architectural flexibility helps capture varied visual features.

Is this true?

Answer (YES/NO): NO